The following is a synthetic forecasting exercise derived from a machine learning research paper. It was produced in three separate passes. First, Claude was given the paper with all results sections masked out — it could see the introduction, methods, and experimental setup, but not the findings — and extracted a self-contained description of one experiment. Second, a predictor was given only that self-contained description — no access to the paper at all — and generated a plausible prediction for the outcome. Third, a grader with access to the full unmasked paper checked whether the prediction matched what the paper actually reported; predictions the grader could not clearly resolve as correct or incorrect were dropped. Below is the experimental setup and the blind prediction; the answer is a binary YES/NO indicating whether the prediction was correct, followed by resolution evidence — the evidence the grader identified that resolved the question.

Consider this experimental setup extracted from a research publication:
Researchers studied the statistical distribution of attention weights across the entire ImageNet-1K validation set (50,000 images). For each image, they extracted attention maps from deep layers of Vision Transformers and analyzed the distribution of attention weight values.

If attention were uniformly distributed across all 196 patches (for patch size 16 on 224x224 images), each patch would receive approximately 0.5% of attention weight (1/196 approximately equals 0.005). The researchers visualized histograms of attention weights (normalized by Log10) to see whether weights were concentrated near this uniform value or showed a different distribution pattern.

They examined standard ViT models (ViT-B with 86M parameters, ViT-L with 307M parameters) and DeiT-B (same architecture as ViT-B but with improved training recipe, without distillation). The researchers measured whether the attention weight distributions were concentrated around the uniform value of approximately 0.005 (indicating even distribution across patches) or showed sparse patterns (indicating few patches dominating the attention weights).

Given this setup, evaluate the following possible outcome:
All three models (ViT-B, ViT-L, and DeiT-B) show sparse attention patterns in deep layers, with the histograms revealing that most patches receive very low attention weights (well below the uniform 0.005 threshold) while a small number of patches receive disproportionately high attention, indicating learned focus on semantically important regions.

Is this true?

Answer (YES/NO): NO